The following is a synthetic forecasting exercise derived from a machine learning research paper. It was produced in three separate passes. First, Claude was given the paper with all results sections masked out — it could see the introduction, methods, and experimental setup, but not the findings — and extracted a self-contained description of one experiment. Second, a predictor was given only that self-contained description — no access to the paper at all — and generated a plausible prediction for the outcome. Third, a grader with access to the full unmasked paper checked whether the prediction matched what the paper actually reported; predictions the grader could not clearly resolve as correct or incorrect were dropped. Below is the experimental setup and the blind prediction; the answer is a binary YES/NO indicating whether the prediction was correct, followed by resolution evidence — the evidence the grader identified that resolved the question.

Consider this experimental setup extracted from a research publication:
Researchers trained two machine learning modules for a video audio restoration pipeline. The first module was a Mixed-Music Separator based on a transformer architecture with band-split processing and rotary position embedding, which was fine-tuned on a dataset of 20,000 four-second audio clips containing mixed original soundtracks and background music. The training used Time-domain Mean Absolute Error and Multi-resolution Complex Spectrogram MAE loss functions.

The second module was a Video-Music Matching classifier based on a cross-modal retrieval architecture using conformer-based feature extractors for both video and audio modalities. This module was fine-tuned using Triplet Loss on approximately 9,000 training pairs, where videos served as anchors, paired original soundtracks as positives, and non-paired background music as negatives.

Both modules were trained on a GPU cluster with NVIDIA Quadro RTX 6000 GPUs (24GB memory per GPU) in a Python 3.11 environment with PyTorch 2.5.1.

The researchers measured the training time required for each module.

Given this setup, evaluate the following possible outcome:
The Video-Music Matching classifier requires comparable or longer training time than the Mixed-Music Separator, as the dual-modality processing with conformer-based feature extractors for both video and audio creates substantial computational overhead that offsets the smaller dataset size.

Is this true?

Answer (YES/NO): NO